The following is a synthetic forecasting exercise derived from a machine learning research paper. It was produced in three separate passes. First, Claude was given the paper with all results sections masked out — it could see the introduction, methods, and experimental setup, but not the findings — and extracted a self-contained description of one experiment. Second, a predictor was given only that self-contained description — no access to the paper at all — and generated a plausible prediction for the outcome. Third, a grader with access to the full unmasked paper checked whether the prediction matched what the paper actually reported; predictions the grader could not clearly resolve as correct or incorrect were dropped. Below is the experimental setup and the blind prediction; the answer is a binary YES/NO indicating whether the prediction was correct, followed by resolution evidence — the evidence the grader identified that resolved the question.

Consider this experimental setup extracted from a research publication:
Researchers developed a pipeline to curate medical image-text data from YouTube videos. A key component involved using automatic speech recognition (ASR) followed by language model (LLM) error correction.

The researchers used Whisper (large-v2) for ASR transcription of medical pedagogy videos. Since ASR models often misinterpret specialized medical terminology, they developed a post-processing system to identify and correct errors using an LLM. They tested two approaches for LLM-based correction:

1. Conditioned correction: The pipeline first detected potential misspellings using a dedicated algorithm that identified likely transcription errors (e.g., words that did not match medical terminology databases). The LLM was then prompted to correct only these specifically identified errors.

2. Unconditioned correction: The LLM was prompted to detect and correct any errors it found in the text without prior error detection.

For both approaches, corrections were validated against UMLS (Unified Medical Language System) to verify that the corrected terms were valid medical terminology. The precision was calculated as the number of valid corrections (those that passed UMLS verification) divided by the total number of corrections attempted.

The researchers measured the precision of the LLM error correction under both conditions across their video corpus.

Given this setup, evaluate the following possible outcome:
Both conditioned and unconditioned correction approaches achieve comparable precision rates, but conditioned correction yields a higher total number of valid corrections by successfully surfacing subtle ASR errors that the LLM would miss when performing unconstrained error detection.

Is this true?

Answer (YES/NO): NO